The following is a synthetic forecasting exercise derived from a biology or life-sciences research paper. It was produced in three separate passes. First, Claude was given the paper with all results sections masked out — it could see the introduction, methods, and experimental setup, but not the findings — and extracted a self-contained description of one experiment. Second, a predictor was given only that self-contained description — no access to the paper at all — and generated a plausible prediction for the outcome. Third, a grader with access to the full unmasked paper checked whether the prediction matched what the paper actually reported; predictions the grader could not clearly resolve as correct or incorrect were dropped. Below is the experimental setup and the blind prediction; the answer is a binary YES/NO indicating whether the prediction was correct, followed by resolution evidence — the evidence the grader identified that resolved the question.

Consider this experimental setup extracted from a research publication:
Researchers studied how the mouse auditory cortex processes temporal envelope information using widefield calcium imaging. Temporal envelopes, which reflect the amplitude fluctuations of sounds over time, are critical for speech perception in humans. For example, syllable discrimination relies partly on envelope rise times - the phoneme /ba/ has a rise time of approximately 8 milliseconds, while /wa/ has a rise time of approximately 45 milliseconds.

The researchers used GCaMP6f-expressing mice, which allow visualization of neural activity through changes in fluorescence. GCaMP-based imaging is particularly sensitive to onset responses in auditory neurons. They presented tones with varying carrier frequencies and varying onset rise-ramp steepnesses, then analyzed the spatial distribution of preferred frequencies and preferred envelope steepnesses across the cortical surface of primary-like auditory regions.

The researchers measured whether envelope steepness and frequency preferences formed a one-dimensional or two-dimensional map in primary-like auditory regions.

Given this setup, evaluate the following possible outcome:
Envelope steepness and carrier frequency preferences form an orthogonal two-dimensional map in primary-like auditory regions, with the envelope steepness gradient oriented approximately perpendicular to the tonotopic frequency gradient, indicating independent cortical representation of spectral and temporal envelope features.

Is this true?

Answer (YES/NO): YES